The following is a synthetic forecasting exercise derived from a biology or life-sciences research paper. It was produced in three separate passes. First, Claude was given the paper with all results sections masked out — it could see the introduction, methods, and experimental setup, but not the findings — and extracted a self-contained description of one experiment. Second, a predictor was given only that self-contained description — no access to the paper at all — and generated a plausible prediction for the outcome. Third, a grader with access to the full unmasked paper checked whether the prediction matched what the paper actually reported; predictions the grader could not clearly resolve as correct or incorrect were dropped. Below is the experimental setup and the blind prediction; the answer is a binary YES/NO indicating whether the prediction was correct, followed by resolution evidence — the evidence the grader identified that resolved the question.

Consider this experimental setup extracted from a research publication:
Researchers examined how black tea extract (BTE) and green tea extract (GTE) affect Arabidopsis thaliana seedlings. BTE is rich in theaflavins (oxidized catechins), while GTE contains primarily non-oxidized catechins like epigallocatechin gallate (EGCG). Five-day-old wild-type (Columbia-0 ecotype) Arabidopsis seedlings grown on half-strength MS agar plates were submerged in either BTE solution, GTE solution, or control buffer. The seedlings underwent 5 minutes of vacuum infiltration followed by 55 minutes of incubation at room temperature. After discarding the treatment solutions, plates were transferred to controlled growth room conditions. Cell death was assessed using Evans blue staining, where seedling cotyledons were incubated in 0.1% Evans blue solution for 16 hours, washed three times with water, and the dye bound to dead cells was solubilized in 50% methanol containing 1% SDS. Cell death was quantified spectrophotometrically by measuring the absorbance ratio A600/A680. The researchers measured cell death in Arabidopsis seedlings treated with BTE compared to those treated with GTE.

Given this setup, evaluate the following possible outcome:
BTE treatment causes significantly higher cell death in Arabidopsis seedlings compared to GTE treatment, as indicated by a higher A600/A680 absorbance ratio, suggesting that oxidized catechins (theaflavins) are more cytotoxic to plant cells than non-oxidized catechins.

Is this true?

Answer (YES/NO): NO